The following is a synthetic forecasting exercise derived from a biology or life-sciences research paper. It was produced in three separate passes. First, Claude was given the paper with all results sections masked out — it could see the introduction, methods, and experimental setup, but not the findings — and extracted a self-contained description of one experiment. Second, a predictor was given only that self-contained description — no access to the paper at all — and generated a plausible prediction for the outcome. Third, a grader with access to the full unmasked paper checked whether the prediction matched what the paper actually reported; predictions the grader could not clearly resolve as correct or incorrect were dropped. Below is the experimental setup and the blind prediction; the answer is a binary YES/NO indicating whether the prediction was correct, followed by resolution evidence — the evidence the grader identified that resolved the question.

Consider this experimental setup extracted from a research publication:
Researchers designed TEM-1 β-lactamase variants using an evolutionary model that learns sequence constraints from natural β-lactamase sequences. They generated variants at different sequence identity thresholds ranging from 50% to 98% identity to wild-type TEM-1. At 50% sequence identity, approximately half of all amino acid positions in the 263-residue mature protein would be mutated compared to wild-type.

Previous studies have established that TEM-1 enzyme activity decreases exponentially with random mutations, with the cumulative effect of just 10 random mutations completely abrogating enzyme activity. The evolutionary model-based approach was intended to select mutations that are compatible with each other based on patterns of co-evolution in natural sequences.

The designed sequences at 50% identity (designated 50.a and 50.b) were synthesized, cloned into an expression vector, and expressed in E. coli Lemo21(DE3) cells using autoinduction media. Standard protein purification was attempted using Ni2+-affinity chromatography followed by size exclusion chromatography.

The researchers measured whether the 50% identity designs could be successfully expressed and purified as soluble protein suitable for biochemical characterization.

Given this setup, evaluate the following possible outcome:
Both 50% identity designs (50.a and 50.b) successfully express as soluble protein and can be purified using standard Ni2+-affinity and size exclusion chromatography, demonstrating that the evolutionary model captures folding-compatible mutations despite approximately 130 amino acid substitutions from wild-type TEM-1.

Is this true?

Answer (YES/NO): NO